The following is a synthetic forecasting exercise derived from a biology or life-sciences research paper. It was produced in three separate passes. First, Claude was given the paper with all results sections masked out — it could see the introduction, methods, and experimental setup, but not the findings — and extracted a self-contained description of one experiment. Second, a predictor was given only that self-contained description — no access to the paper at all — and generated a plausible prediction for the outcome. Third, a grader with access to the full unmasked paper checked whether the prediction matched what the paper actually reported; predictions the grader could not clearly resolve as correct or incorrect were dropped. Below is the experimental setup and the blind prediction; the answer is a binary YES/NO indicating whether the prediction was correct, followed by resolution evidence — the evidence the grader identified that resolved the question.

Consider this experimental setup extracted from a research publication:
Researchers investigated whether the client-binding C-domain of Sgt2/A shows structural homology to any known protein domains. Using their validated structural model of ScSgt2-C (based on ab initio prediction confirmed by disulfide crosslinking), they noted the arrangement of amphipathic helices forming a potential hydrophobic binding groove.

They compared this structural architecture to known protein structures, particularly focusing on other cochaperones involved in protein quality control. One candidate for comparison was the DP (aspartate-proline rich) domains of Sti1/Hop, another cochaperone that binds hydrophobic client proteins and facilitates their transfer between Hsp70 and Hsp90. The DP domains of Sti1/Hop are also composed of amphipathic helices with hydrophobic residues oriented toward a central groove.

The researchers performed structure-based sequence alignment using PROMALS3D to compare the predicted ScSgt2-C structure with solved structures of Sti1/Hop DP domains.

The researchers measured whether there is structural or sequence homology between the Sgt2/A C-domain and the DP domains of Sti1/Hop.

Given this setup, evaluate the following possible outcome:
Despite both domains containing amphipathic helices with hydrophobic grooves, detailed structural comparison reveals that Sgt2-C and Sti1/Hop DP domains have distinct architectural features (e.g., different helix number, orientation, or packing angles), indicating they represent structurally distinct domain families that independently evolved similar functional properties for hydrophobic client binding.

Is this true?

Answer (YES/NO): NO